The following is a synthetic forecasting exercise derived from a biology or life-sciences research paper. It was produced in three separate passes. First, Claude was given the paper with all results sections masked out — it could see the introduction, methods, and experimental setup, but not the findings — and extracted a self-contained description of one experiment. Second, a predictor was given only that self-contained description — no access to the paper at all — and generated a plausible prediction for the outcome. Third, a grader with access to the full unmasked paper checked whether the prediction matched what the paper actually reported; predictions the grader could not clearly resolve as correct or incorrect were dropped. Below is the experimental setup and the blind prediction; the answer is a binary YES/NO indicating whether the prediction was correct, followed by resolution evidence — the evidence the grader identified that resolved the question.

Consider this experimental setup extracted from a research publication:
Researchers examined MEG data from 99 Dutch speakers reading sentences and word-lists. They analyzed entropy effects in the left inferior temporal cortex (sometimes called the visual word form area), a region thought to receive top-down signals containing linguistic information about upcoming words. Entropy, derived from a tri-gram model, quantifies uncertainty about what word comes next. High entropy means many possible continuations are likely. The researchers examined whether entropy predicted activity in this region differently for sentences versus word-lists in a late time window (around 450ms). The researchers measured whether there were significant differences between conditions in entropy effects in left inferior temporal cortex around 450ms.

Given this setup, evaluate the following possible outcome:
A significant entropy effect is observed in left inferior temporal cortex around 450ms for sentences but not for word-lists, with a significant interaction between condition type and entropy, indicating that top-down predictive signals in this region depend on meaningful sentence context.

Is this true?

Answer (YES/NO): YES